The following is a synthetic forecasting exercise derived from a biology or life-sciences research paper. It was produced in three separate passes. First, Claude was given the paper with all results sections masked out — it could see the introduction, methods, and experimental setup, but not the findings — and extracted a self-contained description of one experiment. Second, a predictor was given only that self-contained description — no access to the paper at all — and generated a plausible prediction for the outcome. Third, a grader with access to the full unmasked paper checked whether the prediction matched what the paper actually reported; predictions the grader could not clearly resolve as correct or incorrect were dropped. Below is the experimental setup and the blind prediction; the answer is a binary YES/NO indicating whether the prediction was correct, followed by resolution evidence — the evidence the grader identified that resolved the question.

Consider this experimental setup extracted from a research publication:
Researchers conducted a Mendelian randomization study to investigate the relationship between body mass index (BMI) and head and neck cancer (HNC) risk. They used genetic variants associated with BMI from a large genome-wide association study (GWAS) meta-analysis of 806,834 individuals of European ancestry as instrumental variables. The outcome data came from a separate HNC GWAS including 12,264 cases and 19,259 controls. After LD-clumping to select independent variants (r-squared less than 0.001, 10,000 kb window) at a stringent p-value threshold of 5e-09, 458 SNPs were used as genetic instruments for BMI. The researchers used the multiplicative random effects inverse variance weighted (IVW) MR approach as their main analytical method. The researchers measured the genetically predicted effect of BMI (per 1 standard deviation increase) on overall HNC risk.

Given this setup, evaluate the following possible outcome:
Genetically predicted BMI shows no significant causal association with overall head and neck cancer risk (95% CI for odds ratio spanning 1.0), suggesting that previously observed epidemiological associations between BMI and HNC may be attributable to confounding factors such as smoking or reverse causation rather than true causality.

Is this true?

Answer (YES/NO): NO